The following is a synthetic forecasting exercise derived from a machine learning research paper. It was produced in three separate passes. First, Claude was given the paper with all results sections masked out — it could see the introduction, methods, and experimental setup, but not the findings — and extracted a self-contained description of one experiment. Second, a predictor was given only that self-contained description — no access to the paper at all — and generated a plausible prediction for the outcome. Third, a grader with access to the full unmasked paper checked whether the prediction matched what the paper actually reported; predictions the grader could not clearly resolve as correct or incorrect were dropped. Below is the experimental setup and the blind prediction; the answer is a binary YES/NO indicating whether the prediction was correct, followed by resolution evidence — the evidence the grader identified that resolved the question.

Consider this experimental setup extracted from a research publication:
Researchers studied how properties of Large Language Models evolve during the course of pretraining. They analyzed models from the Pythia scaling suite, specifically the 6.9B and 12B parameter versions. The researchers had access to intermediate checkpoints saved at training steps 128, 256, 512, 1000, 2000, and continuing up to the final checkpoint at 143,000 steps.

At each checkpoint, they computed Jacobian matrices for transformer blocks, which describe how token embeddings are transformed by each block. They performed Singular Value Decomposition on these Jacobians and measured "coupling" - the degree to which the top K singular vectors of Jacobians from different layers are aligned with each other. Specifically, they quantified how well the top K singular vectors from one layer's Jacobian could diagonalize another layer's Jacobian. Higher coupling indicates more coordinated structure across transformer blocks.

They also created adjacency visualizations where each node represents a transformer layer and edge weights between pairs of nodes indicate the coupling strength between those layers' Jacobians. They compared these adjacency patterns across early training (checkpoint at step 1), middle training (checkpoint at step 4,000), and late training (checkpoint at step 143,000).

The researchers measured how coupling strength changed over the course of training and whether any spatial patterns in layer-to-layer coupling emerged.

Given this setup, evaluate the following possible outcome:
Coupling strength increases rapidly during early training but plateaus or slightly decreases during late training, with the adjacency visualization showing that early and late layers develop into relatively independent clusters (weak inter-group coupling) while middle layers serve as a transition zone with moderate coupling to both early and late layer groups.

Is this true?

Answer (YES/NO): NO